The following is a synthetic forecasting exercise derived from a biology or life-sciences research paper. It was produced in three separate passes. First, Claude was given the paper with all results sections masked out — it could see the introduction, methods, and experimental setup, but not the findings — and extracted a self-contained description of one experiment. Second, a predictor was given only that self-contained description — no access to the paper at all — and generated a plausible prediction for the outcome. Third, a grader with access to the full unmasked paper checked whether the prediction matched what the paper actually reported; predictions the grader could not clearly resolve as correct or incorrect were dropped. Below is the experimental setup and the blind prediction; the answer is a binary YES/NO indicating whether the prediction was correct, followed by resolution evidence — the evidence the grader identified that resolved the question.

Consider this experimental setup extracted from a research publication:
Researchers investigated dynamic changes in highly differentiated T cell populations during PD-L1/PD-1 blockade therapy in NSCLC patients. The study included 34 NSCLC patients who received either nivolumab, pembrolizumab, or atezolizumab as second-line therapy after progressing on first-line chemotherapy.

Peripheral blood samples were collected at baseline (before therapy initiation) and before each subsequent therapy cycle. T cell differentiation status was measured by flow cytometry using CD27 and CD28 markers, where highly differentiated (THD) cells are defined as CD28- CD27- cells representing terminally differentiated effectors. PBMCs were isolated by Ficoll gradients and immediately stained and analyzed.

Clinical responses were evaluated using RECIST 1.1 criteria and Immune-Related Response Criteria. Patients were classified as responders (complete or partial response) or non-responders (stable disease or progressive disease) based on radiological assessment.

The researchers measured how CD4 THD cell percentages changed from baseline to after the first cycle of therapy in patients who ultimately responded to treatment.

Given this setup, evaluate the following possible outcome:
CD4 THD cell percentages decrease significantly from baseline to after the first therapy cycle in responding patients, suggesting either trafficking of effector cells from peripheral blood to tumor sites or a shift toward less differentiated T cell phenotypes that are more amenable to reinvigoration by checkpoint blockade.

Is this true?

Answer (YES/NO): YES